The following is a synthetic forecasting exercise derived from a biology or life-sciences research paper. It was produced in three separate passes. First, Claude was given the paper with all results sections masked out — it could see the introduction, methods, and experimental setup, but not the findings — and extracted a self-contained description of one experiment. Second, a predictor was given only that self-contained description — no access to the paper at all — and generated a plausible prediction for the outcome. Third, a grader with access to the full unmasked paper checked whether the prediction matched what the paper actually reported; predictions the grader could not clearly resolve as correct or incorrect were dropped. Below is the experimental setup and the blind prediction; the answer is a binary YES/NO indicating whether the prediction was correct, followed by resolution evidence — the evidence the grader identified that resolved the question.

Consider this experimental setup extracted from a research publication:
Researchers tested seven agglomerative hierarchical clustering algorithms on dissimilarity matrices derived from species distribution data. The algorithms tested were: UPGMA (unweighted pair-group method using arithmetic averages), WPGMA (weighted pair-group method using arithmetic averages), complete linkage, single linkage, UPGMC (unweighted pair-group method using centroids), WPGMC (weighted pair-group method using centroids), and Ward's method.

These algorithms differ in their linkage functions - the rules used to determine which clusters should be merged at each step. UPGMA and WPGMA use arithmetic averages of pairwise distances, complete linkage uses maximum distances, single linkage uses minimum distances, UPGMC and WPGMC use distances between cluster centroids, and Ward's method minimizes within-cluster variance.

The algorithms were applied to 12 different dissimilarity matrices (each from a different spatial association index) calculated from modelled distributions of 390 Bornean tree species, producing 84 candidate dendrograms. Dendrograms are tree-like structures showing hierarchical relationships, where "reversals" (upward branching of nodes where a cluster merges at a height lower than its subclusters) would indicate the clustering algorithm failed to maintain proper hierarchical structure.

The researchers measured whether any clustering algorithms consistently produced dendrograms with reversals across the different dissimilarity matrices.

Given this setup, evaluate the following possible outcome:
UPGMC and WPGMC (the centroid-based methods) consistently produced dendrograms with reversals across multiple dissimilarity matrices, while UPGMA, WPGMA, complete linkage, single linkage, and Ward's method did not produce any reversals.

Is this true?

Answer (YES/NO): YES